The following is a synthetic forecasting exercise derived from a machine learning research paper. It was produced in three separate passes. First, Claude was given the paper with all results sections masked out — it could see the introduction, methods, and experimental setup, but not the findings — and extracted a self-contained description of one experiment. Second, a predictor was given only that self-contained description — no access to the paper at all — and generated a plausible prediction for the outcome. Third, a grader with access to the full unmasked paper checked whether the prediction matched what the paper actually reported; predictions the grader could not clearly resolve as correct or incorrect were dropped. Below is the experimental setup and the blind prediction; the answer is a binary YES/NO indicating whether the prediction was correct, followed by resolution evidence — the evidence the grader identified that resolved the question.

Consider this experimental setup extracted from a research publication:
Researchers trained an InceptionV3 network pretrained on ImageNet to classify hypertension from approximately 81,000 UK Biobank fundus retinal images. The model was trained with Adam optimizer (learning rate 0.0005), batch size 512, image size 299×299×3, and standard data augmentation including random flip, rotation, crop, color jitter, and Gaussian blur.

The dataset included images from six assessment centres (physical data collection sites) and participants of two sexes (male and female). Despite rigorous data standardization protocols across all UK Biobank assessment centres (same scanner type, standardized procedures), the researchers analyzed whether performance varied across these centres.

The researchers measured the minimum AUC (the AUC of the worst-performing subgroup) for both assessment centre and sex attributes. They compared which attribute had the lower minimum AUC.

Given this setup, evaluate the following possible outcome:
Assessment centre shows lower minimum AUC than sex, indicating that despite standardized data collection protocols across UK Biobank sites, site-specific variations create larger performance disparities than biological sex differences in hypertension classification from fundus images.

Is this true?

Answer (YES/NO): YES